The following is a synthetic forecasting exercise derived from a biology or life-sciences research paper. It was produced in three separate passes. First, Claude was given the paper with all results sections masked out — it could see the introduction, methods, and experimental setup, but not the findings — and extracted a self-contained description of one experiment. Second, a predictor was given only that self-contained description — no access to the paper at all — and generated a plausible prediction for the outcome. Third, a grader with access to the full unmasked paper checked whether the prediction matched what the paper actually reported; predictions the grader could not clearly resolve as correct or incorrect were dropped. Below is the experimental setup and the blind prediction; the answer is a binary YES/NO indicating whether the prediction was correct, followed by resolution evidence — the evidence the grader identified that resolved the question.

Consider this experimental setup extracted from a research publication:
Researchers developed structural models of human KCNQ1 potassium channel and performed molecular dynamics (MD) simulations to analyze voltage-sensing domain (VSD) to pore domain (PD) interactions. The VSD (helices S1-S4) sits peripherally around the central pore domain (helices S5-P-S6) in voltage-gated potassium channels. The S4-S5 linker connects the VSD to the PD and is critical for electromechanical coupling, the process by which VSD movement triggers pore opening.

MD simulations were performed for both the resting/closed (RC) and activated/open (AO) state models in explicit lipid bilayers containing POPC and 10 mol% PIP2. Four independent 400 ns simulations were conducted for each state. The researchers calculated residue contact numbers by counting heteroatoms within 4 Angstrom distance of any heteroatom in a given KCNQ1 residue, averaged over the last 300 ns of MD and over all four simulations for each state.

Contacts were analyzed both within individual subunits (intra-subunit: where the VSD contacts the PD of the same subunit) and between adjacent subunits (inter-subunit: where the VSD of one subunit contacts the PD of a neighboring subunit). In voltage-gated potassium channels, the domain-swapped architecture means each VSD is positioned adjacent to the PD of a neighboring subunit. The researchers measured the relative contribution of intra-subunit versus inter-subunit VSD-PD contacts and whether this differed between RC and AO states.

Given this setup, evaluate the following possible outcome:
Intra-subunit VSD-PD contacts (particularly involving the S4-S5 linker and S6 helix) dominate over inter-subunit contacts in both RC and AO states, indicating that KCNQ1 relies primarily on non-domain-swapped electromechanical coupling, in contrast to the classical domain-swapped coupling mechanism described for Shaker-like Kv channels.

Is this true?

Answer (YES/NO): NO